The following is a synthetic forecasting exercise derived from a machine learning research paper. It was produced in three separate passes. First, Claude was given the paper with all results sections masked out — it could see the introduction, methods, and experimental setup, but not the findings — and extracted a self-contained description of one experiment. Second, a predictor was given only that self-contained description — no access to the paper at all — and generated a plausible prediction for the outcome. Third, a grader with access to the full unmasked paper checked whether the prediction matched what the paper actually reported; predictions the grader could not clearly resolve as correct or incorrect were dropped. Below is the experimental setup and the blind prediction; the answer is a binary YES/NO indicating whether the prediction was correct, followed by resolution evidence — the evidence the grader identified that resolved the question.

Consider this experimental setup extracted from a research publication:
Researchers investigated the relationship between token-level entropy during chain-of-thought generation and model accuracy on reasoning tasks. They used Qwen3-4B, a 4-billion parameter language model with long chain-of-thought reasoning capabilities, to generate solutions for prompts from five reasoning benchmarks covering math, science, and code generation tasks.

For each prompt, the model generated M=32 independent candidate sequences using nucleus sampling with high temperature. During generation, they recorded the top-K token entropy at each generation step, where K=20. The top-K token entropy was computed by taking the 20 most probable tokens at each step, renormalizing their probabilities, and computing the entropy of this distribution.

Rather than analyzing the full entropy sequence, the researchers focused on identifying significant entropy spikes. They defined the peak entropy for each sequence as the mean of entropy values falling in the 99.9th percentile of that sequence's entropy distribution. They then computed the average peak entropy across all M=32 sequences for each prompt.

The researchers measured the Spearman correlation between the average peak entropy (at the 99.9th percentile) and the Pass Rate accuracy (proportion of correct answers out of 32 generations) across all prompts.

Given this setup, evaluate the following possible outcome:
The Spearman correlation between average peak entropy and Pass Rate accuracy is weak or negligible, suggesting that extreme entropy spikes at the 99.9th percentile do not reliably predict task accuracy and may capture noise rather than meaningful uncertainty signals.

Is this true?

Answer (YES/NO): NO